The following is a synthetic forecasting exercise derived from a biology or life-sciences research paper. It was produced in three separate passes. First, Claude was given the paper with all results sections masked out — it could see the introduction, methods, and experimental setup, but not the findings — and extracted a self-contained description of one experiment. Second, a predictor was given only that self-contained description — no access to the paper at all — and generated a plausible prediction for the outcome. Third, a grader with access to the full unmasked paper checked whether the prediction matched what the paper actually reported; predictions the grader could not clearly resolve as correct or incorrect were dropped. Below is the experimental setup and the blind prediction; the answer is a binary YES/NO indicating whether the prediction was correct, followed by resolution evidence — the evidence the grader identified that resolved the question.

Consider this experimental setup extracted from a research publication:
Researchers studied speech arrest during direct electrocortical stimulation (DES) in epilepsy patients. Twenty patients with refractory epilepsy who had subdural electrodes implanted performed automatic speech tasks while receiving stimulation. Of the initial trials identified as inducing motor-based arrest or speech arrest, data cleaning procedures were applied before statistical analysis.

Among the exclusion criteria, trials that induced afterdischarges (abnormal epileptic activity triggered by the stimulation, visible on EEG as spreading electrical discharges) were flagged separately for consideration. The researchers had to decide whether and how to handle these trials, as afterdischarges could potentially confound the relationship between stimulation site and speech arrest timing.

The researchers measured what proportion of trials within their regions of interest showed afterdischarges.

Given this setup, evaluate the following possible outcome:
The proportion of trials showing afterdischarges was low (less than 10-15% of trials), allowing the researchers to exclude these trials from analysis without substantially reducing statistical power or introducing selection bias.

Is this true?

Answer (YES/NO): NO